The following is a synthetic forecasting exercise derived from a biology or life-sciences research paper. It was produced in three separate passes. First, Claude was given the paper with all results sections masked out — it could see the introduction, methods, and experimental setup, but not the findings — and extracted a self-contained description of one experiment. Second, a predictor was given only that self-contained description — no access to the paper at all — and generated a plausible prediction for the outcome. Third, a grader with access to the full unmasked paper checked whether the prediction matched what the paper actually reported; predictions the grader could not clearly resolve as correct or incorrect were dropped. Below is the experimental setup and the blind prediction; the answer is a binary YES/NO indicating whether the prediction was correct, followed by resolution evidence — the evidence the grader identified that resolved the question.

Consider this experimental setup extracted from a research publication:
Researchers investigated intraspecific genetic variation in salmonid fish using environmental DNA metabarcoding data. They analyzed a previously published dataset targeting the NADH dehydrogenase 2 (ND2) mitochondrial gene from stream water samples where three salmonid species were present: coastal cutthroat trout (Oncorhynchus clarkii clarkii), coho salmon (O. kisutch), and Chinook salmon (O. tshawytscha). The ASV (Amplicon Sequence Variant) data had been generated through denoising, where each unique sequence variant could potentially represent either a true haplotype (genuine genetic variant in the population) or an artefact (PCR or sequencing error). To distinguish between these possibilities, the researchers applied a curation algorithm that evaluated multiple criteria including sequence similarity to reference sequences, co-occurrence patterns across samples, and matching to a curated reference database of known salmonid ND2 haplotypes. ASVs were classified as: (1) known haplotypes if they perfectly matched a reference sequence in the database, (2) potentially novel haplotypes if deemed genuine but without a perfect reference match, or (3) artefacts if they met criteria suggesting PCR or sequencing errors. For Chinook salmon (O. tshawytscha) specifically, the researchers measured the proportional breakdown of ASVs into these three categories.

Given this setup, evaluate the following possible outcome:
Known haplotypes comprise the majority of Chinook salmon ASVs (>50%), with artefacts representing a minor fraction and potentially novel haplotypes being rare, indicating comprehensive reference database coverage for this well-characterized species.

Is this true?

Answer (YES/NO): NO